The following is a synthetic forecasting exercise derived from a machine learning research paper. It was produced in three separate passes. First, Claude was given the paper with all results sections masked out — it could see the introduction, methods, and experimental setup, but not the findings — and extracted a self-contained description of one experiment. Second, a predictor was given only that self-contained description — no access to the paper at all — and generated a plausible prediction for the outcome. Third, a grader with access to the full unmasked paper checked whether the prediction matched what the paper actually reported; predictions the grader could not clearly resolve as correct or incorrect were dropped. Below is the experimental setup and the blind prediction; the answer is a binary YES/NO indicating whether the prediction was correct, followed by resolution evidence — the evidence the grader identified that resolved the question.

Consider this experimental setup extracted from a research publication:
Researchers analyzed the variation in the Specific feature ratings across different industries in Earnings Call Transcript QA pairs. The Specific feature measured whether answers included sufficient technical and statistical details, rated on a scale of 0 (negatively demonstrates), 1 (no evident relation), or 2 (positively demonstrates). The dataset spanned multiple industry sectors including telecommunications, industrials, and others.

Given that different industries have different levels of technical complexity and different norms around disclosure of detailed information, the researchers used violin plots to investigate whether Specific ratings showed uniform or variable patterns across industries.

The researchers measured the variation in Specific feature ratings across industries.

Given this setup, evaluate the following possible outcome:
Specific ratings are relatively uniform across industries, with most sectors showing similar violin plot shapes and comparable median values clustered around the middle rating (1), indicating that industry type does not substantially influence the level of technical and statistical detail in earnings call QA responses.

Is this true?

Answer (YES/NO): NO